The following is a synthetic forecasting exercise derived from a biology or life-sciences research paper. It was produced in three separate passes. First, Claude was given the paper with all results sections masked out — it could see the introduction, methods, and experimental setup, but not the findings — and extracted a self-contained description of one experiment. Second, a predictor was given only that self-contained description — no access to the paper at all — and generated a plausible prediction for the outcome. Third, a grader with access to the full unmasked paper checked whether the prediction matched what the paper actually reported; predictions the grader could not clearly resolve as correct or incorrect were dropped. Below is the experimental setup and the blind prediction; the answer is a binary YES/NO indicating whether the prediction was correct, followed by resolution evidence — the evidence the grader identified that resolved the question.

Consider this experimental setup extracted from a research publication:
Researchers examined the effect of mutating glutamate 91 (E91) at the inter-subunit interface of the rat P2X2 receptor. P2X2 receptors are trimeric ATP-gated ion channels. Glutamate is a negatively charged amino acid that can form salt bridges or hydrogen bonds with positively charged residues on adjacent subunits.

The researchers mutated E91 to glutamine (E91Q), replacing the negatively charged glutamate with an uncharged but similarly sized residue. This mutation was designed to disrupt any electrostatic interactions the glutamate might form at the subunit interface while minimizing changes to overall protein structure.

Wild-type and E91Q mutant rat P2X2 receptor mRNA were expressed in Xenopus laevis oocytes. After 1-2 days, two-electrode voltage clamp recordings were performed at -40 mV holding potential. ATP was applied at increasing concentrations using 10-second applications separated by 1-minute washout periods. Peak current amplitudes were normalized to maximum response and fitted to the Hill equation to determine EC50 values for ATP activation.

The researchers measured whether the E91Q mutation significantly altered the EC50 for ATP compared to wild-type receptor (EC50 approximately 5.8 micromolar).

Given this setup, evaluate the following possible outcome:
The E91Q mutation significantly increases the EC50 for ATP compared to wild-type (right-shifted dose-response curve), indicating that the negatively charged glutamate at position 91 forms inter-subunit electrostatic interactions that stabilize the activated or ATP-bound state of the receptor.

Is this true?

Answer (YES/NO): NO